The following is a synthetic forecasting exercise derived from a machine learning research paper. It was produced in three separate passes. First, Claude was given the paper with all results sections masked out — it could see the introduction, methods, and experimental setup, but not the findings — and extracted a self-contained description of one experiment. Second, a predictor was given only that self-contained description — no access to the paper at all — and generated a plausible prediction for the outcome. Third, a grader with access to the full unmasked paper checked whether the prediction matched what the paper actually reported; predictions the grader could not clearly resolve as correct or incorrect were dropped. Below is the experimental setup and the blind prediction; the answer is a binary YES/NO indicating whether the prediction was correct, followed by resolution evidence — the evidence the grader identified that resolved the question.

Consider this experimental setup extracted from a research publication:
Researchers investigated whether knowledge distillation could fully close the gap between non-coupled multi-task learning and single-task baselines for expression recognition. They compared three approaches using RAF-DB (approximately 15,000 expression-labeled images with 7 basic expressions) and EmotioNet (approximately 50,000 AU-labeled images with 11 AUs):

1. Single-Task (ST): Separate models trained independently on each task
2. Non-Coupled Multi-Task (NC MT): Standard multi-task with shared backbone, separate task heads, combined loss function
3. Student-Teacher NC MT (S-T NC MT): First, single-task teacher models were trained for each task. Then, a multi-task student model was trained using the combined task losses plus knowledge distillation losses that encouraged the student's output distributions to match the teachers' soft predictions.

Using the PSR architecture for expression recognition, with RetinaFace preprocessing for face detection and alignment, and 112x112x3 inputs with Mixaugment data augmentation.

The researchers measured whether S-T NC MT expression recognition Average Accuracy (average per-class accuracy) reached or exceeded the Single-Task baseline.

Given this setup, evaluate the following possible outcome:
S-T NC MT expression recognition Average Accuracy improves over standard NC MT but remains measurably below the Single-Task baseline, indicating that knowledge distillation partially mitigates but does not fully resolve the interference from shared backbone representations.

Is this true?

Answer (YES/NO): YES